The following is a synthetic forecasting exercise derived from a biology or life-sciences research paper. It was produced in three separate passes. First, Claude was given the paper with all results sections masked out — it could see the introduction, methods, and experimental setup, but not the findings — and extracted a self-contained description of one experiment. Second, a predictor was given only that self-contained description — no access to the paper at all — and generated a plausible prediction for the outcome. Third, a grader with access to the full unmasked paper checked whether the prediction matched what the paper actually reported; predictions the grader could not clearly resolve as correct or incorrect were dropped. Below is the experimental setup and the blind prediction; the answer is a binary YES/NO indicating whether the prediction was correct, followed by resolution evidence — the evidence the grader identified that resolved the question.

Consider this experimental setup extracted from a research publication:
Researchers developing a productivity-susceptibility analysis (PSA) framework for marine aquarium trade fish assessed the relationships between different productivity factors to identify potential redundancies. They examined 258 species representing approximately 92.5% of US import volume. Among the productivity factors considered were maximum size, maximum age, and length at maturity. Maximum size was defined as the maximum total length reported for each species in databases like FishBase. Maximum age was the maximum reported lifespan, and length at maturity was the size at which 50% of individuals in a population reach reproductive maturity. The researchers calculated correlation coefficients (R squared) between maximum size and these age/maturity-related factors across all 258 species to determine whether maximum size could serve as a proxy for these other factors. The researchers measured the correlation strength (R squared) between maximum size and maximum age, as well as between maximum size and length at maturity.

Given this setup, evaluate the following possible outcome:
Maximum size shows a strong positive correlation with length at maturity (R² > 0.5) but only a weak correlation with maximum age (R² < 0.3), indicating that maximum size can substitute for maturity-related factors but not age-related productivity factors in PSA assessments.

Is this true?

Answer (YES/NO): NO